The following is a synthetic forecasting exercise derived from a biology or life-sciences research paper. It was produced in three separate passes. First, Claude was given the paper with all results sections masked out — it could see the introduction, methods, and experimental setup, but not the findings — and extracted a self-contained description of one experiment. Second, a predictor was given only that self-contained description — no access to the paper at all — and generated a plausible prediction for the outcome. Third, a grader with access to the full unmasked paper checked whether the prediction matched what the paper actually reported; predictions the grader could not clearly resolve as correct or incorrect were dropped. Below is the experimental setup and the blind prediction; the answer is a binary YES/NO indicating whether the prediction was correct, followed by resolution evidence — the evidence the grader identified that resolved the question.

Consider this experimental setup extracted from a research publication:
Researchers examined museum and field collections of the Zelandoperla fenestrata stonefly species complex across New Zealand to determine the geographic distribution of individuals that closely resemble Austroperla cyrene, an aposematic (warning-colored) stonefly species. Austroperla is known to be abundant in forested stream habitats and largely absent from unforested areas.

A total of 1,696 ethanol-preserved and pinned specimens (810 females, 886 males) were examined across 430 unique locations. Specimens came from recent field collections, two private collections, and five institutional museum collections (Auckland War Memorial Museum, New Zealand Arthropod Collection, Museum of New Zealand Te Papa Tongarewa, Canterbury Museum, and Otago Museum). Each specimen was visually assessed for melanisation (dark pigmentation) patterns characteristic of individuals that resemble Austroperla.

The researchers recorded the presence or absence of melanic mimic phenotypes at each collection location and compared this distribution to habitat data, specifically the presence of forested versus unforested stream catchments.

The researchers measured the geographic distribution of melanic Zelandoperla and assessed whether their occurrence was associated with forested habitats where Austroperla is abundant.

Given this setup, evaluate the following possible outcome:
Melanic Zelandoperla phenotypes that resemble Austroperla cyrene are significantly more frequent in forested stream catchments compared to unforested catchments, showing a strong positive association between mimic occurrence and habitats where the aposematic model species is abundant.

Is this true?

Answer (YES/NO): YES